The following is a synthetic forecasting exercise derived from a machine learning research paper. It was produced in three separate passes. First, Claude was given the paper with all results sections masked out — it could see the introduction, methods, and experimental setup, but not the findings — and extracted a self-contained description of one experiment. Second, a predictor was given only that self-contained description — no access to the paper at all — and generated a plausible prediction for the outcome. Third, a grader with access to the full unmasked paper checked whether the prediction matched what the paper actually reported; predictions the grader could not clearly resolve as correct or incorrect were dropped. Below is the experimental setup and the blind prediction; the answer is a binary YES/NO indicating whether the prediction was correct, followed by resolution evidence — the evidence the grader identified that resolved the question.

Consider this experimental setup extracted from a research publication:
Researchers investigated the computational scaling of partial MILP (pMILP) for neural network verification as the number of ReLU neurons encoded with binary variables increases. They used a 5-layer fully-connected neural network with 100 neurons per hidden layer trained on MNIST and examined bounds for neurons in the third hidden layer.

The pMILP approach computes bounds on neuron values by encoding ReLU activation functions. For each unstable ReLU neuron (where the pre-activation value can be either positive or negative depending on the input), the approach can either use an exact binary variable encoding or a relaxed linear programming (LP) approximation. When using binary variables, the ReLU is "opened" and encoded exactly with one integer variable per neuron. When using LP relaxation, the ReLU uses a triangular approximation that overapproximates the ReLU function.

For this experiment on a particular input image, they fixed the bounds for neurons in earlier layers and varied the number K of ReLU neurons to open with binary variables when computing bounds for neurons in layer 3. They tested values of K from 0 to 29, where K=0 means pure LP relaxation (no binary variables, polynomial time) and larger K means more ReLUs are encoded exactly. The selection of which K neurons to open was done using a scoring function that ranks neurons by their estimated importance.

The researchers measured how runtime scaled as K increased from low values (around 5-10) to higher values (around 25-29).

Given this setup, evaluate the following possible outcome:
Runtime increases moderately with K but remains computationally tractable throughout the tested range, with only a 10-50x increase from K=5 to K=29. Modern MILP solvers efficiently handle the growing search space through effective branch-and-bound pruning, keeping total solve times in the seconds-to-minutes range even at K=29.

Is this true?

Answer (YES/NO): YES